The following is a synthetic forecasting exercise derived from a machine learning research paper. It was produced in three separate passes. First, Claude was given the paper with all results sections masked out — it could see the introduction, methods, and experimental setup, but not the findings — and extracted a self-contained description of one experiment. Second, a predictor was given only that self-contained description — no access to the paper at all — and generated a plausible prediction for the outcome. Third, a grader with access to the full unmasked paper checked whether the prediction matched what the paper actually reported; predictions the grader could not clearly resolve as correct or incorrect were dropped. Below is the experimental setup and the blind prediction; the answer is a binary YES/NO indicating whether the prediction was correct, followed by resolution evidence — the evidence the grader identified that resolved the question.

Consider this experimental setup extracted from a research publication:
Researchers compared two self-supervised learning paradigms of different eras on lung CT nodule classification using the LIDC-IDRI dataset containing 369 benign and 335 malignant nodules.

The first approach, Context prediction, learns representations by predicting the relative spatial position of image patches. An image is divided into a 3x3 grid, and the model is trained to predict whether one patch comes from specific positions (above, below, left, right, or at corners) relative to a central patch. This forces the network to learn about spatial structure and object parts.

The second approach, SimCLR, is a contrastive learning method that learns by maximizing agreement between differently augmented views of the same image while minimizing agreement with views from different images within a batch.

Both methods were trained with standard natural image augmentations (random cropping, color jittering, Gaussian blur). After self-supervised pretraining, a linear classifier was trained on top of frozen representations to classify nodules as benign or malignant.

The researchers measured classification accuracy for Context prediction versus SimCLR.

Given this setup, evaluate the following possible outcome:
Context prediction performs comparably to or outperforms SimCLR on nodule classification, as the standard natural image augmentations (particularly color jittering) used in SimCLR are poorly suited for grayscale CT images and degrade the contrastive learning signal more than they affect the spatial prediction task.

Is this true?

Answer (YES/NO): NO